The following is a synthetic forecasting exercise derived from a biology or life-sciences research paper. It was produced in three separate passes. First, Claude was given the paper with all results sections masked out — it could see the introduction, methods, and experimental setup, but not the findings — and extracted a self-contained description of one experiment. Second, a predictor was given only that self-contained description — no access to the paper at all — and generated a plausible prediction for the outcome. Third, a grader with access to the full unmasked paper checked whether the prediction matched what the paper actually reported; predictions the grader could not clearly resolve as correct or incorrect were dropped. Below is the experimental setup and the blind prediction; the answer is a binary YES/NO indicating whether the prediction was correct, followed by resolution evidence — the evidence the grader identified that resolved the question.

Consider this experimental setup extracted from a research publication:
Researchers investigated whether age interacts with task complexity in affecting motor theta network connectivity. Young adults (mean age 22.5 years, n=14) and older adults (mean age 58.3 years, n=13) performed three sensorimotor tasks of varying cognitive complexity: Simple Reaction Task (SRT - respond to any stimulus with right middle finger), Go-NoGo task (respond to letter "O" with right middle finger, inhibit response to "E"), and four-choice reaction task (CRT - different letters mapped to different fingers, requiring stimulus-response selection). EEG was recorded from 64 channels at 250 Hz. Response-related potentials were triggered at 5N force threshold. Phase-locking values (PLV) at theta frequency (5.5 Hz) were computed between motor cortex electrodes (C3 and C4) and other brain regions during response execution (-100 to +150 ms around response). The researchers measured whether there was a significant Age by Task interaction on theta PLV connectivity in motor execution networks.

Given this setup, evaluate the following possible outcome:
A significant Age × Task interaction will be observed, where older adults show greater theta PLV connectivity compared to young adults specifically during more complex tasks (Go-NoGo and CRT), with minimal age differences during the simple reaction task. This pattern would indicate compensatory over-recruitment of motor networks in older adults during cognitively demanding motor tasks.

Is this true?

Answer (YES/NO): NO